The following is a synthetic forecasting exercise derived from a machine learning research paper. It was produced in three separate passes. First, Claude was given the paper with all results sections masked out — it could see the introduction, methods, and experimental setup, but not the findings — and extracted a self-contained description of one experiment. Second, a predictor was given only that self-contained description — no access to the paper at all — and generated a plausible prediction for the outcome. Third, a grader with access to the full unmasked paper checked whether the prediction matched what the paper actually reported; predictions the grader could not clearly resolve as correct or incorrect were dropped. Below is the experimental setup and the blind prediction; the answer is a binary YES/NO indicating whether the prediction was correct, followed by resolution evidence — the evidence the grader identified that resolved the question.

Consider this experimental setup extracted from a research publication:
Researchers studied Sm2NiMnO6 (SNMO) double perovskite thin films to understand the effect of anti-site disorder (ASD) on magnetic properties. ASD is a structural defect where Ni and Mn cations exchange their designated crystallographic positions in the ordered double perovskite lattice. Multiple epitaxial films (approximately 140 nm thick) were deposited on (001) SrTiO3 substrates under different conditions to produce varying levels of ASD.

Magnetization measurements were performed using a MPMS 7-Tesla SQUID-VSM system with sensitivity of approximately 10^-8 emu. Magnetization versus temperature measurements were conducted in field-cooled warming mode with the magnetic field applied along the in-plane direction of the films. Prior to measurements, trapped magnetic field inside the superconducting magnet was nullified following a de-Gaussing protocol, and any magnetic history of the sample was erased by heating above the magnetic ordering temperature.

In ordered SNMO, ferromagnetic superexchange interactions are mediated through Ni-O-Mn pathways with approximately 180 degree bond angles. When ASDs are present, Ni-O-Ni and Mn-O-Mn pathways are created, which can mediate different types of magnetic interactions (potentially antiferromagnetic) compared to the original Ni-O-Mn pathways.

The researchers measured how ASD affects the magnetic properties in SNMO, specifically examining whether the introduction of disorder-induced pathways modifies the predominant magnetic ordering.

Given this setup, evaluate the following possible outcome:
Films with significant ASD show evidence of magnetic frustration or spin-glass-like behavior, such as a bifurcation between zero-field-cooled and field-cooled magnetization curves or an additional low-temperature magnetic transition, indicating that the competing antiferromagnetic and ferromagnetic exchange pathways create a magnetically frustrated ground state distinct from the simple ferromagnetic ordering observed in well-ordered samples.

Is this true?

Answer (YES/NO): NO